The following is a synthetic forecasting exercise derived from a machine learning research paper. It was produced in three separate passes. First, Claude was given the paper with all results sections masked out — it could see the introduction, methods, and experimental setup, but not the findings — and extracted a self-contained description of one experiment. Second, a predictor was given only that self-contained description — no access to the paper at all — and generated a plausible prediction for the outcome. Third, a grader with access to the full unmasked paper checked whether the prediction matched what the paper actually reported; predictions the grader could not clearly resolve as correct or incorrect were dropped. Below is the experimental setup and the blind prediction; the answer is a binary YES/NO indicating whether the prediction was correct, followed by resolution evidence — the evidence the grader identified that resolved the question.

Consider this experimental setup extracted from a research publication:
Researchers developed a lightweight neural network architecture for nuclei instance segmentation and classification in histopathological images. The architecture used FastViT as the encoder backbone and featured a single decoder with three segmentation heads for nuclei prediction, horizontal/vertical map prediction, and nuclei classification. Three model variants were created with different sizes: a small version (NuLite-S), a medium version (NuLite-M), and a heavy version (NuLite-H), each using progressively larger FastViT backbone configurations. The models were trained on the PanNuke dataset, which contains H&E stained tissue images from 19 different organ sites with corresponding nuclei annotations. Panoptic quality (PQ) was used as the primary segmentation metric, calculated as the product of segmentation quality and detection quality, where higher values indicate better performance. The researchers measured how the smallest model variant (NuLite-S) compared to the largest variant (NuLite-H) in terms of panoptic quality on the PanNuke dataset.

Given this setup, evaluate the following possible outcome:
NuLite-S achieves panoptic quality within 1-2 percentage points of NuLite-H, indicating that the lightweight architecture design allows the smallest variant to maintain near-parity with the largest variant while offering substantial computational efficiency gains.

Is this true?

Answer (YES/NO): YES